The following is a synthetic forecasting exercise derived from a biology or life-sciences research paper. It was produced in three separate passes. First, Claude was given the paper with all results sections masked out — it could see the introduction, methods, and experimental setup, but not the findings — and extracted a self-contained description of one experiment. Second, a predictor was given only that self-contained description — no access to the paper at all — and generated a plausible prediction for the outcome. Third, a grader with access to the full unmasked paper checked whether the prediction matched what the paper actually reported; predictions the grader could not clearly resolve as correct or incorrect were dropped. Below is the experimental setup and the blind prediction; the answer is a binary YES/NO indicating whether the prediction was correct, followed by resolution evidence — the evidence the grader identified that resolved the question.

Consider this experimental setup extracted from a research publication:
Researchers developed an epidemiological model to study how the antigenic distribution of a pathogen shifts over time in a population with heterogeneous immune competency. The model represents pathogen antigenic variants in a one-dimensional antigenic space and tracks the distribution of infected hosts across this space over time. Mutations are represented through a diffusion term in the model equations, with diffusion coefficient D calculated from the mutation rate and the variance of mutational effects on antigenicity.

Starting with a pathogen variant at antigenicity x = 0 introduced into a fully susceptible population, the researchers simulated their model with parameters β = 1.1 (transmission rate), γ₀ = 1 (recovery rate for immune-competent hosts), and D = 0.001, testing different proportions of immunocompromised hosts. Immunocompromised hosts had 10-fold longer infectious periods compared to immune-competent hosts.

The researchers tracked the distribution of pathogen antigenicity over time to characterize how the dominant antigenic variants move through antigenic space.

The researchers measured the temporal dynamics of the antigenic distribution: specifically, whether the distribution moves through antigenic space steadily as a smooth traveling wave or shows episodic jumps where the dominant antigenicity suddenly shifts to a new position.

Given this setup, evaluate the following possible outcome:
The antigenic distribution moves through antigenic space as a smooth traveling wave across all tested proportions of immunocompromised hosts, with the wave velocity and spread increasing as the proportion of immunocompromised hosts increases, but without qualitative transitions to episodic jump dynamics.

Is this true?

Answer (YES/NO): YES